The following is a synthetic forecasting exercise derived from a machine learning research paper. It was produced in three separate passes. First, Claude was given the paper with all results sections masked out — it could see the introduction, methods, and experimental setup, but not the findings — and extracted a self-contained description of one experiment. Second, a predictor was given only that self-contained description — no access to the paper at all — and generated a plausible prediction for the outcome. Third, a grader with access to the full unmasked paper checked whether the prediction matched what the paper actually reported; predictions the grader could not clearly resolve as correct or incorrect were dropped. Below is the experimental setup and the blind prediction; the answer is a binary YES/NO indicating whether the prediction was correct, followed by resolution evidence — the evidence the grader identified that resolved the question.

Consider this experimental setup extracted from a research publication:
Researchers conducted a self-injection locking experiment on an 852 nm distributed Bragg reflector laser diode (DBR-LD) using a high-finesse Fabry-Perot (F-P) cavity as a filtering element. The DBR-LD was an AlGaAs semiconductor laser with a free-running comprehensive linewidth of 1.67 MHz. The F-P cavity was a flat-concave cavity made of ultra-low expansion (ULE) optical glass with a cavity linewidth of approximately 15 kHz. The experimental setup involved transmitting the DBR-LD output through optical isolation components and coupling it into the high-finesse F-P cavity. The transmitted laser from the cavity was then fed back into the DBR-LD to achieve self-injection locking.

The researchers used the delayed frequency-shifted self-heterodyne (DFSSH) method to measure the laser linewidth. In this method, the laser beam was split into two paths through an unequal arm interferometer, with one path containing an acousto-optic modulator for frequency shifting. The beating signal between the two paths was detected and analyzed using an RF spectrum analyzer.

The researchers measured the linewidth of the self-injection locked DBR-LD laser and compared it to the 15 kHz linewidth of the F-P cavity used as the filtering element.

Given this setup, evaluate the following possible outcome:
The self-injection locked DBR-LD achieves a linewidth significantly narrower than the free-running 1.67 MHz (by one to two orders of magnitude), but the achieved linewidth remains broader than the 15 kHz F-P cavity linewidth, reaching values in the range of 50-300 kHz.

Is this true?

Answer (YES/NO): NO